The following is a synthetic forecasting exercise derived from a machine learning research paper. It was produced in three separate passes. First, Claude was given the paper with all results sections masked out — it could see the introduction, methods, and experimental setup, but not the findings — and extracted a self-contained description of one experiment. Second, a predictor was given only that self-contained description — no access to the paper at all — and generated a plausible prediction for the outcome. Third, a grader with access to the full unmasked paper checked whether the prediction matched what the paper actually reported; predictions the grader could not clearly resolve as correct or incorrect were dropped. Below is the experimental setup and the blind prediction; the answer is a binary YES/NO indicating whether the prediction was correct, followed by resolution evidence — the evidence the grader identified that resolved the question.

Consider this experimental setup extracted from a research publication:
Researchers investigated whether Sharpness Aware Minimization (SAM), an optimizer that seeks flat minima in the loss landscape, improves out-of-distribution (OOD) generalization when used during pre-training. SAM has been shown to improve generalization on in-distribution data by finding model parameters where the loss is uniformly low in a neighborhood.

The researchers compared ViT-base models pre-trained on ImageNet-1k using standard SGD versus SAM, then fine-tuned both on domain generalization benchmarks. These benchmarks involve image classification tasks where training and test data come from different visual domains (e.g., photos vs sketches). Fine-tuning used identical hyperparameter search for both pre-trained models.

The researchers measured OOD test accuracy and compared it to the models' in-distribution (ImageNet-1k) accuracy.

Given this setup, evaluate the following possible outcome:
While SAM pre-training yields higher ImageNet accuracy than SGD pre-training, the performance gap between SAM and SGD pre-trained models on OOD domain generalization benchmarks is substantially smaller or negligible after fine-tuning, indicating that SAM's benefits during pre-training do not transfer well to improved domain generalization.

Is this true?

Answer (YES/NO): NO